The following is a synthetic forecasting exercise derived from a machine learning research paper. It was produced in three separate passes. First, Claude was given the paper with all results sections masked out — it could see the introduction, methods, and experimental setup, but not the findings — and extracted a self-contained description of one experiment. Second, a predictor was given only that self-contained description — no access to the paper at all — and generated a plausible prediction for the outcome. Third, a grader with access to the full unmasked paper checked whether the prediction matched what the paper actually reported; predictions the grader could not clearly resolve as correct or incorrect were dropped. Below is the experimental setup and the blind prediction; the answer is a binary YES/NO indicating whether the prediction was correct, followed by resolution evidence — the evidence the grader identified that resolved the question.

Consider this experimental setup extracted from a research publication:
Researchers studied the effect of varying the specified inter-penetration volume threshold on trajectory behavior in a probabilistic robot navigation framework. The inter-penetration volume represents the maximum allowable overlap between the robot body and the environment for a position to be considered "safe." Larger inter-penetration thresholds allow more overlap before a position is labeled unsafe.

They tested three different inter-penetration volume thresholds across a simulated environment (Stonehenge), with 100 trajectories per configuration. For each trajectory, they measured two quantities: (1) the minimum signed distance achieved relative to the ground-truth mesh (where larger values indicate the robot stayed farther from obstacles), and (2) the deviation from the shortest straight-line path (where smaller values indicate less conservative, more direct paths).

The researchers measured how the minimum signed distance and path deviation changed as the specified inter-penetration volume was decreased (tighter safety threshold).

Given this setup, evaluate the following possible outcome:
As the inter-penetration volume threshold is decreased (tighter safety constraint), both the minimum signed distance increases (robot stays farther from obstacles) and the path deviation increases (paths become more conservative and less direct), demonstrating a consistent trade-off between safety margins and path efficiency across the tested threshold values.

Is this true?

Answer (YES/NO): NO